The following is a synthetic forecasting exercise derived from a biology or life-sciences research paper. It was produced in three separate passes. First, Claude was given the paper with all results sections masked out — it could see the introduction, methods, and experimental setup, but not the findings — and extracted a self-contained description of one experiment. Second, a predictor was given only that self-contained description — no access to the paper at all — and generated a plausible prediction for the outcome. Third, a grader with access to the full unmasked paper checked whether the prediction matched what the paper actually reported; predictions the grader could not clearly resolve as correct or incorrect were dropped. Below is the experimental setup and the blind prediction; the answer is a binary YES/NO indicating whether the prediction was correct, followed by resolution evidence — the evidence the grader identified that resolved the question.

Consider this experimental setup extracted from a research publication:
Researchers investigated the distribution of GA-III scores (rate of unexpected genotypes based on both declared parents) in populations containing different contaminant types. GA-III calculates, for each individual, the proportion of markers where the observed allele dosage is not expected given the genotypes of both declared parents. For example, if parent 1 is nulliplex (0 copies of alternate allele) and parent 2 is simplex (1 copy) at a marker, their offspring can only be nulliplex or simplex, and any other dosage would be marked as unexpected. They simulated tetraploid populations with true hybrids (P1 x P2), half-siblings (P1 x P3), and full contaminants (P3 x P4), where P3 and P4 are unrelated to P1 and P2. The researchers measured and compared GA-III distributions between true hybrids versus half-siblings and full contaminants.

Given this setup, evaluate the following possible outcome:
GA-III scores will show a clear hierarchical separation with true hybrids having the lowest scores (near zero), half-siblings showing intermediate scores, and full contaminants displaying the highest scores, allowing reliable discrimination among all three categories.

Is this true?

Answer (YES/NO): NO